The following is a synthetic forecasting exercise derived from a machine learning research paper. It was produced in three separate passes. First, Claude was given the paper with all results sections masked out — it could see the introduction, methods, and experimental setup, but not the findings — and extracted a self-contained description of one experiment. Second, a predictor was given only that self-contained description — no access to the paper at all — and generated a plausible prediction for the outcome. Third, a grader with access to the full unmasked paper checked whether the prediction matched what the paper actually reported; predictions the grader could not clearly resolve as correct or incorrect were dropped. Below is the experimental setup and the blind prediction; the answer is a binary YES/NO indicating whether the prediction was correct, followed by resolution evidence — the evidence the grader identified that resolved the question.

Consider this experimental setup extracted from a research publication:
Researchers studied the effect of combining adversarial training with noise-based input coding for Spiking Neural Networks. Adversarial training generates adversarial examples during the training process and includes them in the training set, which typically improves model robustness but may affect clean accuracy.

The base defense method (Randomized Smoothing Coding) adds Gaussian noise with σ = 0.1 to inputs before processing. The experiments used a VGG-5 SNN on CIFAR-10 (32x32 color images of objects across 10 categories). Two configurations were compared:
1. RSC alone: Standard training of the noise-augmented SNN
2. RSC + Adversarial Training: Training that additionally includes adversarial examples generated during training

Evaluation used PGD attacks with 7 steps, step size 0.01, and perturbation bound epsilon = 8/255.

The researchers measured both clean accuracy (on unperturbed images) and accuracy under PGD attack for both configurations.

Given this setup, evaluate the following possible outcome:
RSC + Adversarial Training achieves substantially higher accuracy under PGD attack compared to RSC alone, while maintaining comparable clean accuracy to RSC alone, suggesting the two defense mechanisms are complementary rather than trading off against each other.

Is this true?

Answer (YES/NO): YES